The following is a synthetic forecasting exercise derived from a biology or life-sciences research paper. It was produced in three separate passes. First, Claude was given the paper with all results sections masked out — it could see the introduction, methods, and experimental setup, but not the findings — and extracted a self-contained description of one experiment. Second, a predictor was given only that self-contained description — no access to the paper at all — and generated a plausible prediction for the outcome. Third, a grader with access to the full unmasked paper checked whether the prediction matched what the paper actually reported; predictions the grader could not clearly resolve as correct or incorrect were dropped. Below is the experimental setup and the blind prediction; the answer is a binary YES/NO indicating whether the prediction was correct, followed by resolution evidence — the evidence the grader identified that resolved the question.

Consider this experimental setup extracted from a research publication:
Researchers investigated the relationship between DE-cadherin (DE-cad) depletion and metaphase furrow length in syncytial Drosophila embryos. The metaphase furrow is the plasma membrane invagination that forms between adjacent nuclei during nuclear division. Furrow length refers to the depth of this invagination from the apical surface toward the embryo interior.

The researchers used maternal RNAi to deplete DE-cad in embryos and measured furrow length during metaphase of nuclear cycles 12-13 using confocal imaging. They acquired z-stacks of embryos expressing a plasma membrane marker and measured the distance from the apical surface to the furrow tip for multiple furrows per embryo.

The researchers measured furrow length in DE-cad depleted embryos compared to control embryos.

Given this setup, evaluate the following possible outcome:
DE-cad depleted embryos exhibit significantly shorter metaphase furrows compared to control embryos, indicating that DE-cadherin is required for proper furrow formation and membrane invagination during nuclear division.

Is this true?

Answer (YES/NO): YES